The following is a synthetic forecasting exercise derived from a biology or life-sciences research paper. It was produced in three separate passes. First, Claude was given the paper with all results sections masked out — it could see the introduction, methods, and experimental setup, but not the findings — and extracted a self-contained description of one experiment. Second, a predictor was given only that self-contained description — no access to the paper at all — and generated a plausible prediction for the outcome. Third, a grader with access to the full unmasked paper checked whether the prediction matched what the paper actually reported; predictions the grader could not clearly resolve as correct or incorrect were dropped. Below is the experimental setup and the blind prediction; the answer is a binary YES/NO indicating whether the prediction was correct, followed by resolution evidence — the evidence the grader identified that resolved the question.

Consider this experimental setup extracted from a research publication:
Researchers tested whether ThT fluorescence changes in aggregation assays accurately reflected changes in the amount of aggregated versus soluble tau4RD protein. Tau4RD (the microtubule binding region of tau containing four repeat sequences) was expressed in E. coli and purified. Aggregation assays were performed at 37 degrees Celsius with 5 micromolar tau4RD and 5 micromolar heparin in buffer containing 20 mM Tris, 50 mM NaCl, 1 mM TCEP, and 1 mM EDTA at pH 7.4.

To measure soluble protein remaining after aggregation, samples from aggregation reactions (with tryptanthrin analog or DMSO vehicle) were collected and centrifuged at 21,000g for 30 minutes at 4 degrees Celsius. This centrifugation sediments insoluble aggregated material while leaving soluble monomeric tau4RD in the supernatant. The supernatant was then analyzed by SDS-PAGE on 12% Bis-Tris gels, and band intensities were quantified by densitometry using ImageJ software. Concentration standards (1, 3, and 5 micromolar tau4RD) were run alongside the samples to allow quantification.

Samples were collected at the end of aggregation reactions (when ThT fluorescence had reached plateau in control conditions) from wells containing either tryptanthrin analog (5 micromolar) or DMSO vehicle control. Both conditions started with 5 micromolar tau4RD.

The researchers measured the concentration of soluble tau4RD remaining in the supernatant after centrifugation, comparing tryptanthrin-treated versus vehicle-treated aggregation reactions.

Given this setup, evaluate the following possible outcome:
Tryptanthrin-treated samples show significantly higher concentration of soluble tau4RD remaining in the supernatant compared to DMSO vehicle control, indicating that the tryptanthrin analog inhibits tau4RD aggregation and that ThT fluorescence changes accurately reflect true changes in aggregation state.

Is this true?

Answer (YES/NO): YES